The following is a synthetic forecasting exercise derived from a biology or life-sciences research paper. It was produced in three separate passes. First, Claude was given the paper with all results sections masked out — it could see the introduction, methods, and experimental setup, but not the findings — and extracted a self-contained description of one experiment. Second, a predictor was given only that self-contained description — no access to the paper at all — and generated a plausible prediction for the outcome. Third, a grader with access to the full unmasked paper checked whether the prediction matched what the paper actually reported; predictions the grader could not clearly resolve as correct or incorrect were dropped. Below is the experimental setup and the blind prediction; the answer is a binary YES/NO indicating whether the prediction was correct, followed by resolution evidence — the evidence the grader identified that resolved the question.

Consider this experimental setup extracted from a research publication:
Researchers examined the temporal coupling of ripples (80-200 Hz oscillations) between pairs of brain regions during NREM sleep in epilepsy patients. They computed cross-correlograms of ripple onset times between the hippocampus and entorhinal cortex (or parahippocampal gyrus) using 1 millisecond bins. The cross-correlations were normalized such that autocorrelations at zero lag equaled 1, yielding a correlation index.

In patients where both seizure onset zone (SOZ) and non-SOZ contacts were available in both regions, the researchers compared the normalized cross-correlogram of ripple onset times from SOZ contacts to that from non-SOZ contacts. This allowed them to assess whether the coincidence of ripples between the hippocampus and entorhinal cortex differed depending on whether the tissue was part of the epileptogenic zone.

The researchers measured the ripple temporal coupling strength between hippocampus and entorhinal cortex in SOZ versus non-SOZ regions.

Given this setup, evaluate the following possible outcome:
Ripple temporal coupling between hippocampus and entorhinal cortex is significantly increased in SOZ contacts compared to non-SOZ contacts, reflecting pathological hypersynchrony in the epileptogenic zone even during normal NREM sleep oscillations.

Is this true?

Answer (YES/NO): NO